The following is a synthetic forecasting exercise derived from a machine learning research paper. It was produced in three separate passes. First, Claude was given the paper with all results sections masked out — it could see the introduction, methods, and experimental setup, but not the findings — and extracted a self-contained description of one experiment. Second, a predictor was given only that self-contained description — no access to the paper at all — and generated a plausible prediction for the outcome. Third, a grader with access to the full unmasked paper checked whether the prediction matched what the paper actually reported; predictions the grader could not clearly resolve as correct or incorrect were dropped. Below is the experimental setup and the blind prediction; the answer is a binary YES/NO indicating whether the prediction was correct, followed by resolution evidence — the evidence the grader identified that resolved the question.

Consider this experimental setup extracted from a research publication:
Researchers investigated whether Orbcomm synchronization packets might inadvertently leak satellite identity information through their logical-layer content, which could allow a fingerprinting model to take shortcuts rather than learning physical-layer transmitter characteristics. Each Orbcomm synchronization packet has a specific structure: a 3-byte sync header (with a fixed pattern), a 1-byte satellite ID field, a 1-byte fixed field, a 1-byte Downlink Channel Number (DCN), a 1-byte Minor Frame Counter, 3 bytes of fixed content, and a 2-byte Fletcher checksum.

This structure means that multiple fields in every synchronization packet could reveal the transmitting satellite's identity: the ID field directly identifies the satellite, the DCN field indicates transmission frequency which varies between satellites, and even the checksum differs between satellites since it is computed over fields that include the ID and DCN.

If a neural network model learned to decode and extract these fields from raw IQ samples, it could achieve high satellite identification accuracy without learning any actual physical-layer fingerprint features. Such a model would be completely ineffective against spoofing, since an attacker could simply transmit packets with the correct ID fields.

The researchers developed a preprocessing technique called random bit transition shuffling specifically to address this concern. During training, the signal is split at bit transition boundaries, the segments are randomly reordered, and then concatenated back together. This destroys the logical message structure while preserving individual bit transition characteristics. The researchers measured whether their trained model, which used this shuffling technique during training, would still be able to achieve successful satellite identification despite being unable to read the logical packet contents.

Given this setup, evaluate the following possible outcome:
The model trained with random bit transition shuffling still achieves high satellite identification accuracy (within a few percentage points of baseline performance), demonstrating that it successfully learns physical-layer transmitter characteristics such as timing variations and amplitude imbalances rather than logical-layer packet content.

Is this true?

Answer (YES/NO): NO